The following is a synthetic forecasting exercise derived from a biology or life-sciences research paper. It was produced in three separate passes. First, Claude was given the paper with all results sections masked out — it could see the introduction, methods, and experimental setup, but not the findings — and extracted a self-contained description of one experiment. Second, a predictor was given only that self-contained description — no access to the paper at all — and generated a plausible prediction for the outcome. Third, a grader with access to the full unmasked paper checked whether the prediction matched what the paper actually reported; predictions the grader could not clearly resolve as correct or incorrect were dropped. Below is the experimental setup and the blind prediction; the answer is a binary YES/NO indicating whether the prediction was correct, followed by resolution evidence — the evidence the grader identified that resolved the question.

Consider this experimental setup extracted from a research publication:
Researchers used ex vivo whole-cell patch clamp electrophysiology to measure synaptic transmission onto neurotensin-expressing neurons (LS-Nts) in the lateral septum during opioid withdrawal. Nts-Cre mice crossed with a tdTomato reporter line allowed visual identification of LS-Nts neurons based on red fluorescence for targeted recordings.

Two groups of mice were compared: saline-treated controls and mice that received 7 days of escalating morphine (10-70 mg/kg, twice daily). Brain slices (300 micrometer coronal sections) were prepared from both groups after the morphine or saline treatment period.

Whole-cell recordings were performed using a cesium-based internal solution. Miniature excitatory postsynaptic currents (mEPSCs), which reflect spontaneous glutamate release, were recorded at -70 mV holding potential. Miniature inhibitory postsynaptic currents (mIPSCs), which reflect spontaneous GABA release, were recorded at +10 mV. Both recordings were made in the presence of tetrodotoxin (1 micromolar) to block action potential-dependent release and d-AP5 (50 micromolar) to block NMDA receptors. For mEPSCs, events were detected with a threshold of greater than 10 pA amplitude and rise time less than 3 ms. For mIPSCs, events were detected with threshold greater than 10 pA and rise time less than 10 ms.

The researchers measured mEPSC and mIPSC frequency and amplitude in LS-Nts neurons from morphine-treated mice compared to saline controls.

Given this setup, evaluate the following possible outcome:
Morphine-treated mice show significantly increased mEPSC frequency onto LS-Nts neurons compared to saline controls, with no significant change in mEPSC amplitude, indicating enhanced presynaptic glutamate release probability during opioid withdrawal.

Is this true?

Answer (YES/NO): NO